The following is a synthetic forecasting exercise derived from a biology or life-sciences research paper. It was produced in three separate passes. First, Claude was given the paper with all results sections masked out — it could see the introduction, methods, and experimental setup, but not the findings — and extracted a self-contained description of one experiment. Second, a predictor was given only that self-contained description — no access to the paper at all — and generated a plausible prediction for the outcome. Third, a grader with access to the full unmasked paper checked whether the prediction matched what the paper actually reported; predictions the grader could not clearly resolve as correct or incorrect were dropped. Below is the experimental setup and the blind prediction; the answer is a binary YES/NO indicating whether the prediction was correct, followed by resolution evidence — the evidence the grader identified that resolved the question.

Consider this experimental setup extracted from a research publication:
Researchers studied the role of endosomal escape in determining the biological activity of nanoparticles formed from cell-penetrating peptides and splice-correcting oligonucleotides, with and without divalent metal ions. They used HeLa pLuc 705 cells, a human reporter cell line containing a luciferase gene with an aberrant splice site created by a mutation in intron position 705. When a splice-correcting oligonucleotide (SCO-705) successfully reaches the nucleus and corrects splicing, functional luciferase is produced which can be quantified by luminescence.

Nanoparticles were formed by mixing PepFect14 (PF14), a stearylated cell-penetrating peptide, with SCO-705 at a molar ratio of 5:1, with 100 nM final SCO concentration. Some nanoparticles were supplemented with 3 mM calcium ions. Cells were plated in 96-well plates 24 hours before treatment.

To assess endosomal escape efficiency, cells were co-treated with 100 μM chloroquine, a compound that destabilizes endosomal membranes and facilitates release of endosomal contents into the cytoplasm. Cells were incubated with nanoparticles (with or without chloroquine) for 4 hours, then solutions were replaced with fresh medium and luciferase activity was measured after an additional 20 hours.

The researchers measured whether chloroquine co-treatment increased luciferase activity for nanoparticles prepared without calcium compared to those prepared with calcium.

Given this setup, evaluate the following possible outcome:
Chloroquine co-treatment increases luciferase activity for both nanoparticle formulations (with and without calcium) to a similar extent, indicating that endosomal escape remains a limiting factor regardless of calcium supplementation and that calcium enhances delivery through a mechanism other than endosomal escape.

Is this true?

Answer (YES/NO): NO